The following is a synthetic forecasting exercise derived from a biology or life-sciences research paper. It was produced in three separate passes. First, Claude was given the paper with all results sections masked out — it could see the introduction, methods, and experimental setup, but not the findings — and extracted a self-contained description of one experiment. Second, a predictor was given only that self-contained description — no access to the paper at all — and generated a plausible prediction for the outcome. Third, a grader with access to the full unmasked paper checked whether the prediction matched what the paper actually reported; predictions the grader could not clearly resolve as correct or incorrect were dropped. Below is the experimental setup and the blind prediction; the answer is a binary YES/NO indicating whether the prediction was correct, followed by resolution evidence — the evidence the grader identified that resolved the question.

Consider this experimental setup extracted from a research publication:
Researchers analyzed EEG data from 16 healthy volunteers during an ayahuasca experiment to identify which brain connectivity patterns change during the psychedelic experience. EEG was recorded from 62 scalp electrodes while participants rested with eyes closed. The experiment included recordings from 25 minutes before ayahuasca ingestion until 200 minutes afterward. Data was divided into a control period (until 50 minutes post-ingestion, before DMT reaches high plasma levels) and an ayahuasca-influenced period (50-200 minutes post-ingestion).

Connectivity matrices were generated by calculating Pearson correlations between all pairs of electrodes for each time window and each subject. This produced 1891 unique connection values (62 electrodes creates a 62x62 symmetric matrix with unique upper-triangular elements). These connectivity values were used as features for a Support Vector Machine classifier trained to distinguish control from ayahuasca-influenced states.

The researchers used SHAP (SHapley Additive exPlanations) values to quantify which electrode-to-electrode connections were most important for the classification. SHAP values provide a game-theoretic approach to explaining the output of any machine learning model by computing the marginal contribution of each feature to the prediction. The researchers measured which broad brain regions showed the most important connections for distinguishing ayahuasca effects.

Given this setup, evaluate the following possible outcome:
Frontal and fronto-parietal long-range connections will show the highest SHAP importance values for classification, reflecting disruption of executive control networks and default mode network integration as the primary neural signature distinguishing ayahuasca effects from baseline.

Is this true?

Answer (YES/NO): YES